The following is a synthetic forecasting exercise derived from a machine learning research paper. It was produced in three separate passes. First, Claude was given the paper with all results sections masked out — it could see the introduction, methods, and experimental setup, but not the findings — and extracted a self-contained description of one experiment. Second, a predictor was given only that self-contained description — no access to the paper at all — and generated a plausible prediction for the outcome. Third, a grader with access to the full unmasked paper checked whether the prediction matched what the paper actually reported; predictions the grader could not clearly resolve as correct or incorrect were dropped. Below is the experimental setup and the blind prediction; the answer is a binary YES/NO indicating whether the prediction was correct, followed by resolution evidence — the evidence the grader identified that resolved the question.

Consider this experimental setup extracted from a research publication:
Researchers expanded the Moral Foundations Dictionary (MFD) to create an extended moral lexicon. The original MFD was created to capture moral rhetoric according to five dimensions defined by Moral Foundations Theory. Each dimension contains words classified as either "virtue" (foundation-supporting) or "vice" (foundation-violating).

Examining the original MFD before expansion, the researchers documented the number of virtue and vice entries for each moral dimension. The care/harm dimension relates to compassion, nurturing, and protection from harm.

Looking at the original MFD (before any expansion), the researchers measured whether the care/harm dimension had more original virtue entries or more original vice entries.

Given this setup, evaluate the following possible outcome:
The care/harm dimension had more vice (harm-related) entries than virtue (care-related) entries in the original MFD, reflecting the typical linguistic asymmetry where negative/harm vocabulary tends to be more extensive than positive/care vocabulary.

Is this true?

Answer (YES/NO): YES